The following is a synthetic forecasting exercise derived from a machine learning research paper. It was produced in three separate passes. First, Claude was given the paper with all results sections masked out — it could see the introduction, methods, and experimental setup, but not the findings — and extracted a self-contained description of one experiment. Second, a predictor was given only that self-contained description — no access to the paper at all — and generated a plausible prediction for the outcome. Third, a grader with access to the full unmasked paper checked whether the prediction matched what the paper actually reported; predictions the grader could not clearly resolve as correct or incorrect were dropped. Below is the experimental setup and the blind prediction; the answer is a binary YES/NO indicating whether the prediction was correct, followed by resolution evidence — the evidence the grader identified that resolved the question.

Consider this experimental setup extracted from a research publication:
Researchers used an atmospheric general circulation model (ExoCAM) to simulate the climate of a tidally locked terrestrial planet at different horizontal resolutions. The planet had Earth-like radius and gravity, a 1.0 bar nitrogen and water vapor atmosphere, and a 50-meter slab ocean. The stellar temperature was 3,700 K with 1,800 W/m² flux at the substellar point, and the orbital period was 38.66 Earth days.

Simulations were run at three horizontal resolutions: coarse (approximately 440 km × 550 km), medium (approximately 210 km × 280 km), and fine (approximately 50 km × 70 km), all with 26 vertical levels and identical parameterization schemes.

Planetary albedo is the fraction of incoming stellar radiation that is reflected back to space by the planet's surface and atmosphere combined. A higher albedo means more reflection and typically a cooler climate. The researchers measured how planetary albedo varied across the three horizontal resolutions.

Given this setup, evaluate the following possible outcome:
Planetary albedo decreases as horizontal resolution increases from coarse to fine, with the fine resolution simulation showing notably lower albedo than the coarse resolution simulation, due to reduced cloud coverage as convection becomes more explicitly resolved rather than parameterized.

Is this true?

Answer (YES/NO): NO